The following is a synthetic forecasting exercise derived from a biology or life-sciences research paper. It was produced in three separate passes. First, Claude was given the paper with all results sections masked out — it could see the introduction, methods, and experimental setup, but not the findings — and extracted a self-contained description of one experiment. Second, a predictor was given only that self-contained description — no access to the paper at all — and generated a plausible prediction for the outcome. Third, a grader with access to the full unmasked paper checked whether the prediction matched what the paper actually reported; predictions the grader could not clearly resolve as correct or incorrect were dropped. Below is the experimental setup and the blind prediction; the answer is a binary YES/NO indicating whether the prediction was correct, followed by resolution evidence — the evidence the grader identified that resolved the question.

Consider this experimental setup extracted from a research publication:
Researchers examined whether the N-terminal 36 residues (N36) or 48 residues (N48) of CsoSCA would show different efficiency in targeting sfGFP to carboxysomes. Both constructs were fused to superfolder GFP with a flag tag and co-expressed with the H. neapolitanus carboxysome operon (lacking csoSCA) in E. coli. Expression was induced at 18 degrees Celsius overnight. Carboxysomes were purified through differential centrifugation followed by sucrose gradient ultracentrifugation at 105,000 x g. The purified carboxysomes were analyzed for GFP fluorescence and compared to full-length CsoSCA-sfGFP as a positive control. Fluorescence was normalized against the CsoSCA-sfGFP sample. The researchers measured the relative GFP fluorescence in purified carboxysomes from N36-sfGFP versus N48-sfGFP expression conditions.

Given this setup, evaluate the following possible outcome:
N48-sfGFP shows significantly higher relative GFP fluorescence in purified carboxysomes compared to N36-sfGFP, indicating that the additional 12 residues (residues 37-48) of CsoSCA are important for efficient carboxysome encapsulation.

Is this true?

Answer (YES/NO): YES